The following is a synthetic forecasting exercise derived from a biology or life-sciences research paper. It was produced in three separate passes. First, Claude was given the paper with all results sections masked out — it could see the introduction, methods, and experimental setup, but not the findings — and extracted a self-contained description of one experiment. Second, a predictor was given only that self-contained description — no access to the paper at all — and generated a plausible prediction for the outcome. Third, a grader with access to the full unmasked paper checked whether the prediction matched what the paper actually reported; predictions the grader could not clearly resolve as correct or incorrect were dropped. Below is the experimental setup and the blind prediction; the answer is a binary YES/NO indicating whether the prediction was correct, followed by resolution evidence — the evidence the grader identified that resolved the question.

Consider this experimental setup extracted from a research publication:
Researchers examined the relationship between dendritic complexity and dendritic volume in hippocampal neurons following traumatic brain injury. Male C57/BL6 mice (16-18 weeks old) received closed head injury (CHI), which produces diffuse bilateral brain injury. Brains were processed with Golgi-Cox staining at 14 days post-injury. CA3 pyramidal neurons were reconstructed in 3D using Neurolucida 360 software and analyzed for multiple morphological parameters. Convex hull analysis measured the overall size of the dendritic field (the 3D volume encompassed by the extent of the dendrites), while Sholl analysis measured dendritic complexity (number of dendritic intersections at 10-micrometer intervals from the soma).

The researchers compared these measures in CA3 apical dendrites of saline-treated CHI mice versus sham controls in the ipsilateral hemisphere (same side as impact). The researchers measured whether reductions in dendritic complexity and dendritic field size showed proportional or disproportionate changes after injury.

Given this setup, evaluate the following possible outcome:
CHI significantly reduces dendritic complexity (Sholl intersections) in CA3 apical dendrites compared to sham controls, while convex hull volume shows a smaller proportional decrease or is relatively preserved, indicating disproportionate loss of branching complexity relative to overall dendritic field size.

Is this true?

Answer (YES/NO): NO